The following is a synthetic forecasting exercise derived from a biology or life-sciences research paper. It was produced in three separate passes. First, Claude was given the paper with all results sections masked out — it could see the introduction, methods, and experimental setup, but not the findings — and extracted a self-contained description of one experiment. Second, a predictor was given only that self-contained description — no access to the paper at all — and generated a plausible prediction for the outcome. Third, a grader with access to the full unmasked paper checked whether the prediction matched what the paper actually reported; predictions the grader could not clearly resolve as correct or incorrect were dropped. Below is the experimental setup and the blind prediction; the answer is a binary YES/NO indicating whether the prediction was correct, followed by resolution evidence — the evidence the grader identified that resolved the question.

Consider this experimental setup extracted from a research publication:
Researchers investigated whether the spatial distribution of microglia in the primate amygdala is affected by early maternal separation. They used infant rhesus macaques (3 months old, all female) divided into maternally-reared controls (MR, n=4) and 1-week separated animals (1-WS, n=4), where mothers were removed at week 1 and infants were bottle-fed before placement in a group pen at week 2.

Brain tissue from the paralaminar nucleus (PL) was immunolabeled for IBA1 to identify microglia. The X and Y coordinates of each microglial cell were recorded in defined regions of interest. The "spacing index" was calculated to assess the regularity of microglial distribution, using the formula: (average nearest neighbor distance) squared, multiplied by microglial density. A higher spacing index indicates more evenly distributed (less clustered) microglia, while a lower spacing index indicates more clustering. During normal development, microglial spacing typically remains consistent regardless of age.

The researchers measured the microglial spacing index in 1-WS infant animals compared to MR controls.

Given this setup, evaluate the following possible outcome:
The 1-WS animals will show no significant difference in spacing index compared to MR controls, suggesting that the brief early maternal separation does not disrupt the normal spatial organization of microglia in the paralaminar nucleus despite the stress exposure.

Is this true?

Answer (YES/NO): NO